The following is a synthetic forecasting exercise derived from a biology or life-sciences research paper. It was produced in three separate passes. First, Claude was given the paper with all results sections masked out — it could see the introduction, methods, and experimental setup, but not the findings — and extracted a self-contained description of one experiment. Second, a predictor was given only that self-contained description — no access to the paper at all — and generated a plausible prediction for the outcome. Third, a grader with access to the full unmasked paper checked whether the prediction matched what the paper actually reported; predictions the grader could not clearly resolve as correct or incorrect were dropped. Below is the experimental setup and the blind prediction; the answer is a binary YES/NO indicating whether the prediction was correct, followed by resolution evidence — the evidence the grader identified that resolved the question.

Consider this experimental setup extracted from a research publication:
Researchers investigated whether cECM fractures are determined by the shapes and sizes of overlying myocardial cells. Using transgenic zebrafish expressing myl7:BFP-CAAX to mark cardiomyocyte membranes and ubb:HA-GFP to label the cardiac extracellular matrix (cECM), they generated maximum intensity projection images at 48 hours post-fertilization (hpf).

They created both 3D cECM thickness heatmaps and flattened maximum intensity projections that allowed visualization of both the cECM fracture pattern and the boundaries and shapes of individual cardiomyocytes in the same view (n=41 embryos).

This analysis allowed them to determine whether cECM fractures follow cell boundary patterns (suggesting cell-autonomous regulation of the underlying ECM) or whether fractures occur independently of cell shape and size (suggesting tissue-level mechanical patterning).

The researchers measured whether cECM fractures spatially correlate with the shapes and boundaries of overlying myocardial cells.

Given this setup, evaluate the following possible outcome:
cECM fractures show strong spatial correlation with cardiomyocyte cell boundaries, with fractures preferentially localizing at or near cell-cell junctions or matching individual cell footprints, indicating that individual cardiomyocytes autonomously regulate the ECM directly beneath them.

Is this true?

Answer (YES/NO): NO